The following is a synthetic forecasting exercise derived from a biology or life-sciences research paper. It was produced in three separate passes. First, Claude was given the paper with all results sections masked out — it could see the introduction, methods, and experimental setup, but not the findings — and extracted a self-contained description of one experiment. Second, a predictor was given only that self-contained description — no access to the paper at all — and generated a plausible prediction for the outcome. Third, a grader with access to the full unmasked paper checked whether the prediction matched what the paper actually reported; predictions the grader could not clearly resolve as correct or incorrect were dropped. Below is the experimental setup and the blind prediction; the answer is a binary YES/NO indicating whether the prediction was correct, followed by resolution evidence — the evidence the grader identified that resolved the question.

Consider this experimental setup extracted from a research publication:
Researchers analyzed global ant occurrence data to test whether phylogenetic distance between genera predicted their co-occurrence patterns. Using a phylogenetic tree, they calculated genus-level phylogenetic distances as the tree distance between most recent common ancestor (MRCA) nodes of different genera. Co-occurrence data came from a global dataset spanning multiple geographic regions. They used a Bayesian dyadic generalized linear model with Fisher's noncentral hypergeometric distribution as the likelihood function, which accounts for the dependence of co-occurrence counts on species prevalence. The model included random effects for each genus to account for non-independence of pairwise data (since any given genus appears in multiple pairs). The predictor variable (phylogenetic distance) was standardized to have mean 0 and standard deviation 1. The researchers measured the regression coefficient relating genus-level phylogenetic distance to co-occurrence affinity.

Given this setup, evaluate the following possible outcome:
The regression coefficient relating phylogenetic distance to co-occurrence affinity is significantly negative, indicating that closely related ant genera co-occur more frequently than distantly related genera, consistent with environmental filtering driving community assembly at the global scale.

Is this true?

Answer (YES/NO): YES